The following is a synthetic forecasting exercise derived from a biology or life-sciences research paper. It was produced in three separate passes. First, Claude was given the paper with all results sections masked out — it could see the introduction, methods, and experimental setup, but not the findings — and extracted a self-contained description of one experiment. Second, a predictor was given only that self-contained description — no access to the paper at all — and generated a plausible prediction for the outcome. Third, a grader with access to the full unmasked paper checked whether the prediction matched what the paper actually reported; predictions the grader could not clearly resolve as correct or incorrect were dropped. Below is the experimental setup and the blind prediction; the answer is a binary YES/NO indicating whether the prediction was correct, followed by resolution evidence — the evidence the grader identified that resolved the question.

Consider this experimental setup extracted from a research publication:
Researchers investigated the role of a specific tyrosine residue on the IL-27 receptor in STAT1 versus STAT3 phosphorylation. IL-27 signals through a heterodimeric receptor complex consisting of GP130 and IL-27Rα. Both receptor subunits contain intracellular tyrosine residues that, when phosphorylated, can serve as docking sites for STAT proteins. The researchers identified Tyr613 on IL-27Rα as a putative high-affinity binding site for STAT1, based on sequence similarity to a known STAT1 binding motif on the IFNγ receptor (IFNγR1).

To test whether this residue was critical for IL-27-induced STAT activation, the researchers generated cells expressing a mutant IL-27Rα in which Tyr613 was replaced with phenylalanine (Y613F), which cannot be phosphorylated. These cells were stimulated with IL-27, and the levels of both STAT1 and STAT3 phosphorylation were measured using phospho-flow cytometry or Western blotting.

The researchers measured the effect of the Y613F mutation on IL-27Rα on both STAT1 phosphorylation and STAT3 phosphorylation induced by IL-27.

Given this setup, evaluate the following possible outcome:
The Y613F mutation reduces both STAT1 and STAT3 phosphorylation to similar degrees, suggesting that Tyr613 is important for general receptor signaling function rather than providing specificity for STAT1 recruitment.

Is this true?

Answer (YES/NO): NO